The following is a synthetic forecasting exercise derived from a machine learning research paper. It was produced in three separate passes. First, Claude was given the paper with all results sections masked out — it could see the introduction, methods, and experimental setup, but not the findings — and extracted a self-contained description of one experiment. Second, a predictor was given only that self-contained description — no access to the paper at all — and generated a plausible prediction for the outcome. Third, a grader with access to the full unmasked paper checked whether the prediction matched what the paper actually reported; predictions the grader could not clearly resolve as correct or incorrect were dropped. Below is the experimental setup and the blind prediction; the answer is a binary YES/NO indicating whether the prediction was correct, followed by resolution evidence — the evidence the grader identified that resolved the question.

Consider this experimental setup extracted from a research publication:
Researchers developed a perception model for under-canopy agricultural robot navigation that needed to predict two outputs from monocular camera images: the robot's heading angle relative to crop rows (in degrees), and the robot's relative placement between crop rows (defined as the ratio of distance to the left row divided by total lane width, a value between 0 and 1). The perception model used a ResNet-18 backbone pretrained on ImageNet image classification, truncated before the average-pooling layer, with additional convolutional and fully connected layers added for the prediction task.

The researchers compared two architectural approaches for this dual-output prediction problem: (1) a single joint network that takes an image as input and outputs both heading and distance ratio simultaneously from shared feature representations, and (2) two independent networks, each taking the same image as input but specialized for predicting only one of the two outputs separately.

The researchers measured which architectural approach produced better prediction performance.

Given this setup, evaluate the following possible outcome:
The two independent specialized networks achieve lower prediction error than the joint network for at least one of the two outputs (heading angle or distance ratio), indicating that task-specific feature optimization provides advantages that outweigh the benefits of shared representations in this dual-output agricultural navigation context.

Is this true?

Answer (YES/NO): YES